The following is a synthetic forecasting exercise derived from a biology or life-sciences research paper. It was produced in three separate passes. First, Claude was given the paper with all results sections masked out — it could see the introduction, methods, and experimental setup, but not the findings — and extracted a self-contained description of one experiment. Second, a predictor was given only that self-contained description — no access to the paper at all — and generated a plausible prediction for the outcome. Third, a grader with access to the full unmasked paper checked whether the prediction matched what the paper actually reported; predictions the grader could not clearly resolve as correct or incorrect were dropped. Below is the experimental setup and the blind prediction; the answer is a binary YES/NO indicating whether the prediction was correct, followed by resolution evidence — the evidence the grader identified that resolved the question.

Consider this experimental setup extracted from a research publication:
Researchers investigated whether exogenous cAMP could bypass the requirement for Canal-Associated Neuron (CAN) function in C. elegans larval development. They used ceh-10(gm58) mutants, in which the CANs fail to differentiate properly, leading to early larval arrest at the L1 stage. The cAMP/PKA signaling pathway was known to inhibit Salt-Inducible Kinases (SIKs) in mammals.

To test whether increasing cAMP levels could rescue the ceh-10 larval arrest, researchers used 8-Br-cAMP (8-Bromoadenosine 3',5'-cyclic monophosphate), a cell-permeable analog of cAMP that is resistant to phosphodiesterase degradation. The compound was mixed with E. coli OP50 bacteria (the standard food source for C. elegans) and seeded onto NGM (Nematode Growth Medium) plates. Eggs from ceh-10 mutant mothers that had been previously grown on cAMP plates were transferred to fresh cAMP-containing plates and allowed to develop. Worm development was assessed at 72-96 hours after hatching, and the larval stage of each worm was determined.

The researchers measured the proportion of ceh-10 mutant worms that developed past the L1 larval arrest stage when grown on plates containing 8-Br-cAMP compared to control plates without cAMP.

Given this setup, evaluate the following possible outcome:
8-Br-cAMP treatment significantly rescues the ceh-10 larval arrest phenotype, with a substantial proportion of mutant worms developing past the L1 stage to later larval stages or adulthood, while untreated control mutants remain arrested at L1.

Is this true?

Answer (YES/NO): YES